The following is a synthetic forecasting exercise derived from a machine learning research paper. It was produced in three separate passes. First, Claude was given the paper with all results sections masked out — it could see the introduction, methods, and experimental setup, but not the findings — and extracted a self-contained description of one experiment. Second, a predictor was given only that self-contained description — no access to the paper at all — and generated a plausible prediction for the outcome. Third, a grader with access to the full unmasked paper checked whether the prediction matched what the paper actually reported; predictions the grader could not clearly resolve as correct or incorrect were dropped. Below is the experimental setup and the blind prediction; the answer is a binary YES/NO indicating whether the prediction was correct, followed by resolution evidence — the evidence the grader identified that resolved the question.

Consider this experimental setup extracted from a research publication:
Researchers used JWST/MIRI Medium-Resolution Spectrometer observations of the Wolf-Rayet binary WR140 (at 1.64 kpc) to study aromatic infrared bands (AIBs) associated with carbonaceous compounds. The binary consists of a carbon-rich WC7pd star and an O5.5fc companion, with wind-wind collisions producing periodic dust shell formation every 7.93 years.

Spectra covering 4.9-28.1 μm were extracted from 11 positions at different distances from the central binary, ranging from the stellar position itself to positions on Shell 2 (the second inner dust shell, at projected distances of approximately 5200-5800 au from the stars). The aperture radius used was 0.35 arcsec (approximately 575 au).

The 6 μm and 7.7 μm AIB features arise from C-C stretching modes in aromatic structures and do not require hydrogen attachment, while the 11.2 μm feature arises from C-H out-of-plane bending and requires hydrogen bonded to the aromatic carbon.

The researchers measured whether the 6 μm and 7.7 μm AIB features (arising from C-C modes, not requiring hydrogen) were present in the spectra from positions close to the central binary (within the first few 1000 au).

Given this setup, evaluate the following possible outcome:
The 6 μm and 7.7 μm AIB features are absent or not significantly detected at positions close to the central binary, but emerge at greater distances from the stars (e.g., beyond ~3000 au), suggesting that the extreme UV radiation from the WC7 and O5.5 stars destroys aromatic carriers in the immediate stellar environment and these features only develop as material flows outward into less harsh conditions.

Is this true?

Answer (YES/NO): NO